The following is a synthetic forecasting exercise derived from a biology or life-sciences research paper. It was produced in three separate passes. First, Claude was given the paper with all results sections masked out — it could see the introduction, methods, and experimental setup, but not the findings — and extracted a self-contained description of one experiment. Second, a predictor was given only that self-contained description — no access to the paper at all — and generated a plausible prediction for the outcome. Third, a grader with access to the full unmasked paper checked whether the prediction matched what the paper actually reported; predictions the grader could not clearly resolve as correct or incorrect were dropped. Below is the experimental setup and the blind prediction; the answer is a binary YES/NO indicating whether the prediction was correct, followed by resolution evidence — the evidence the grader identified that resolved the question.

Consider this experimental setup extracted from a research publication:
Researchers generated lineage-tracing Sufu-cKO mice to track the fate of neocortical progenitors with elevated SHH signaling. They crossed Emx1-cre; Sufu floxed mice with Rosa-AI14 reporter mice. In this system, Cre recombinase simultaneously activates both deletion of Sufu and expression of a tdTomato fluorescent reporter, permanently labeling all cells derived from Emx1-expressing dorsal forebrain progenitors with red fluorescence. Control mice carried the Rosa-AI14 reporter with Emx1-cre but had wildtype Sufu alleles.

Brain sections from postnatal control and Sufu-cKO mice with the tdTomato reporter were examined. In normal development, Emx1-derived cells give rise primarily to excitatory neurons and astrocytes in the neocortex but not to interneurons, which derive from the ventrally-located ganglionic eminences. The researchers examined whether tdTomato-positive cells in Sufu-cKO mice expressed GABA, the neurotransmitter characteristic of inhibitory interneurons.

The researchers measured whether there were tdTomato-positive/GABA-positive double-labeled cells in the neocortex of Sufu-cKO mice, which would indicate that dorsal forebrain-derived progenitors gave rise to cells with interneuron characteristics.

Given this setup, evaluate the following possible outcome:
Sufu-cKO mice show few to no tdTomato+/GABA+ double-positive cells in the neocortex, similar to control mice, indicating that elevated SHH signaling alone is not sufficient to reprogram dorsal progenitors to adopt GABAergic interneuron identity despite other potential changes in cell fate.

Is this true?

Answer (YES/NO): NO